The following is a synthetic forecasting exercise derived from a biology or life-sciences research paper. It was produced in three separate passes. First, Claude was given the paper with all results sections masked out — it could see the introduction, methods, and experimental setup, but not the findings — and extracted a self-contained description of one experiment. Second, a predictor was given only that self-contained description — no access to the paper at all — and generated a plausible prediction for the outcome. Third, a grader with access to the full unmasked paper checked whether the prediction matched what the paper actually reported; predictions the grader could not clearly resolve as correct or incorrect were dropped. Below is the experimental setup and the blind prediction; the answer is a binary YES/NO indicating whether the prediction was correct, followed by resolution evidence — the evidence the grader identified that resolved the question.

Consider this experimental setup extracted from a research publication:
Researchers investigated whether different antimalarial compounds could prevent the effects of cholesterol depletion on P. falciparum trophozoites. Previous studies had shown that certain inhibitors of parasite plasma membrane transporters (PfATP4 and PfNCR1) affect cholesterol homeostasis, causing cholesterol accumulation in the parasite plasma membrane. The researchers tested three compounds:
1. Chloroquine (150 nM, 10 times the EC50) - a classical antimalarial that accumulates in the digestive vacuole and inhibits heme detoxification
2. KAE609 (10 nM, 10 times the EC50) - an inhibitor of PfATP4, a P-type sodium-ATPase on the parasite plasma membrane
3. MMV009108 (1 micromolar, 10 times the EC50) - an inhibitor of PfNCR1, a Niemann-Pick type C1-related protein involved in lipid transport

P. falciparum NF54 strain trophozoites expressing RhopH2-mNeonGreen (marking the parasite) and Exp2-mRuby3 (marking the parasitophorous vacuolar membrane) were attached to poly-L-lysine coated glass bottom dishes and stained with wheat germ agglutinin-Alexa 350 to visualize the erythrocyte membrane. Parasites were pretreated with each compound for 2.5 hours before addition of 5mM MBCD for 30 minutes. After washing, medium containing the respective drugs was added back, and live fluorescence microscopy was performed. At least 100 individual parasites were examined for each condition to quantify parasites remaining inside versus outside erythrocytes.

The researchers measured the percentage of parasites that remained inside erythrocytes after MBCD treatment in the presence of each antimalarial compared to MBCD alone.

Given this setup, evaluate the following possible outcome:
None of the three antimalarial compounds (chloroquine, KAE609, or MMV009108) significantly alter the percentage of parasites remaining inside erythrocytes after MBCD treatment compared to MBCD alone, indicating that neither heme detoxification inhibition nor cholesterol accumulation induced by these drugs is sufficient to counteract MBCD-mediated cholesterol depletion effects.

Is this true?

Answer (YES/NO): NO